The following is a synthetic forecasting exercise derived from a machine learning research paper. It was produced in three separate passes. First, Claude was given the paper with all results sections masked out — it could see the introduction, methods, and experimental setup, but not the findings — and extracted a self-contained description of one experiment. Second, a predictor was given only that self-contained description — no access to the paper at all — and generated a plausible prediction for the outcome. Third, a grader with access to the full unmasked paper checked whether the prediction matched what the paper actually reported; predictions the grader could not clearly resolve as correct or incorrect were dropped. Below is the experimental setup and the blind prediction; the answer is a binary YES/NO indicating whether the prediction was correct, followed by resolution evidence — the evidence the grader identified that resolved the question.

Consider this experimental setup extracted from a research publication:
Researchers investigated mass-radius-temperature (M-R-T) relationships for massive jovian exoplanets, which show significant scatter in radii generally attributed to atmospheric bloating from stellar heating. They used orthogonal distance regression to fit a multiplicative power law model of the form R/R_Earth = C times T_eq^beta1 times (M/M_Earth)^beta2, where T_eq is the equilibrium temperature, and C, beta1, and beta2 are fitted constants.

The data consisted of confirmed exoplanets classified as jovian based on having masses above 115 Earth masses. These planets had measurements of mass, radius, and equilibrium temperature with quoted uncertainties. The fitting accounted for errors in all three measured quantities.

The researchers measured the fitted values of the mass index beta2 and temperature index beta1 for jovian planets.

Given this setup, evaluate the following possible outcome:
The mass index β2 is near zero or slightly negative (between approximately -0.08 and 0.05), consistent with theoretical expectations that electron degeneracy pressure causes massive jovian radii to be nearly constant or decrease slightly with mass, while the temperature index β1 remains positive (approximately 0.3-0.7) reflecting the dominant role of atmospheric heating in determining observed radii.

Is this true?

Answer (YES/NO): YES